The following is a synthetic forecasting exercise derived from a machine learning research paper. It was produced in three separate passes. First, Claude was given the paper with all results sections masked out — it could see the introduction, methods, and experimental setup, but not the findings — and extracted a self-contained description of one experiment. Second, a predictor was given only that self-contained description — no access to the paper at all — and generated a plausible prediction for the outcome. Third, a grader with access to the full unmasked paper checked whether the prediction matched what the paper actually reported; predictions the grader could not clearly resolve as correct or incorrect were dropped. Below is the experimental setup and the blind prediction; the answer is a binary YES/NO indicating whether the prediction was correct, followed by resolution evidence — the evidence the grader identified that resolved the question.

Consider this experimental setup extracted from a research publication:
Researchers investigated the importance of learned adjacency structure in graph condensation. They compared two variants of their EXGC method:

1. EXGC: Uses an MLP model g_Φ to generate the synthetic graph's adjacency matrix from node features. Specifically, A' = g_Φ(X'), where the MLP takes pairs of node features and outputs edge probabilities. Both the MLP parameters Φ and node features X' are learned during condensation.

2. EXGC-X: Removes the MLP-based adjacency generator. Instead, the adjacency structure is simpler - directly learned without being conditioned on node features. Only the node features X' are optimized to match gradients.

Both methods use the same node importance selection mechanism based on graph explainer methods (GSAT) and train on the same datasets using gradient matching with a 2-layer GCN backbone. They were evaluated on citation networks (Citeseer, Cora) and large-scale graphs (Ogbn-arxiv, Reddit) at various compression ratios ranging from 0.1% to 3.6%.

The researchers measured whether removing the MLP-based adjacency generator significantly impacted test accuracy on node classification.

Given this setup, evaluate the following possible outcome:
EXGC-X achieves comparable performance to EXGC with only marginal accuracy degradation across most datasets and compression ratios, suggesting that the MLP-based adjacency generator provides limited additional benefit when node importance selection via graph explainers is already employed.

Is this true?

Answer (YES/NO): NO